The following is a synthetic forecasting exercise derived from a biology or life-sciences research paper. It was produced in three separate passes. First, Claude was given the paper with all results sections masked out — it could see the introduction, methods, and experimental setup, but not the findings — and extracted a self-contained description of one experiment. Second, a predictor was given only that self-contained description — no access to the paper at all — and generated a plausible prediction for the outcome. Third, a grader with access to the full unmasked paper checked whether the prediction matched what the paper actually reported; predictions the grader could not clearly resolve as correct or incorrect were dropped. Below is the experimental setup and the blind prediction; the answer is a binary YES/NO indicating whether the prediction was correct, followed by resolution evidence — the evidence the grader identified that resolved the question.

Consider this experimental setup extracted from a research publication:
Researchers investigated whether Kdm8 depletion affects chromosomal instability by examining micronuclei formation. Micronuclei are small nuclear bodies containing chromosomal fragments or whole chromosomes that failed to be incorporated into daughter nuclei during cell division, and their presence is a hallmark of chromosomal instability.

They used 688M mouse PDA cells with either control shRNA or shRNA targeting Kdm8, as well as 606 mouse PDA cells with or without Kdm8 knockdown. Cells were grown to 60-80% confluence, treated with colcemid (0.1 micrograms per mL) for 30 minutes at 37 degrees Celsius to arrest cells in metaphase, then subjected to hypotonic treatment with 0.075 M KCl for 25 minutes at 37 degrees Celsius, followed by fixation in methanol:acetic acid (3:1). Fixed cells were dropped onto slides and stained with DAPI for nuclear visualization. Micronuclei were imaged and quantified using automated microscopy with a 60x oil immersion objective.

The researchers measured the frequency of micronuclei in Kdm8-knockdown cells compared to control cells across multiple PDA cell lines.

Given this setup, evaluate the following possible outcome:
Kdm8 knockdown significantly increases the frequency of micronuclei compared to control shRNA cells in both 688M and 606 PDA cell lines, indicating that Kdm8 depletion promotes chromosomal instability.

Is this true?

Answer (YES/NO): NO